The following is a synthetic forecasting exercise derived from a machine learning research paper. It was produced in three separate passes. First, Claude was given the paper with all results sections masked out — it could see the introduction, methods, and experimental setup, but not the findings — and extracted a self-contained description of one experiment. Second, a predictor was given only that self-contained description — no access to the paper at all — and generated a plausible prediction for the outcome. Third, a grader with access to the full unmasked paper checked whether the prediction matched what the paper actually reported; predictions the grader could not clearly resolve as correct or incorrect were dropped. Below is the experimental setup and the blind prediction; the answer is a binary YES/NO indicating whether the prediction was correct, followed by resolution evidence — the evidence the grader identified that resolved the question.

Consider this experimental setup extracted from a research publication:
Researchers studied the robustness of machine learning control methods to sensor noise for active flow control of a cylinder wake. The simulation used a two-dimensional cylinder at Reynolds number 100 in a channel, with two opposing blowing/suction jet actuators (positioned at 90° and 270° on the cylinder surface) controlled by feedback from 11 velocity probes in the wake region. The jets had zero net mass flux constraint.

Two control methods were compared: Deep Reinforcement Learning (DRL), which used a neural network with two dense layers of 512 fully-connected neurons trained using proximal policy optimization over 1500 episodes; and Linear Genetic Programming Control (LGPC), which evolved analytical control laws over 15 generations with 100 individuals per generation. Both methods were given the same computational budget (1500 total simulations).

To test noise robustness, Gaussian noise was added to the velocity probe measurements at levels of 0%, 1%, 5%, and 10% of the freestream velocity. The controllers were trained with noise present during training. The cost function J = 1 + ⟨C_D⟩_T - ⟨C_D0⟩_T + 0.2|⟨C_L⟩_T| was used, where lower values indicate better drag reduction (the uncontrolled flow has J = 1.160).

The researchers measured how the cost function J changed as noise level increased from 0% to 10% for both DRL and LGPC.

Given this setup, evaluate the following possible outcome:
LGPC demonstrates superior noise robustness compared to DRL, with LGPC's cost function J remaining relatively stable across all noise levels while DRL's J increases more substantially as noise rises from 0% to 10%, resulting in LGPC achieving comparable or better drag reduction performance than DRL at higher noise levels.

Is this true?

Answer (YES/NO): NO